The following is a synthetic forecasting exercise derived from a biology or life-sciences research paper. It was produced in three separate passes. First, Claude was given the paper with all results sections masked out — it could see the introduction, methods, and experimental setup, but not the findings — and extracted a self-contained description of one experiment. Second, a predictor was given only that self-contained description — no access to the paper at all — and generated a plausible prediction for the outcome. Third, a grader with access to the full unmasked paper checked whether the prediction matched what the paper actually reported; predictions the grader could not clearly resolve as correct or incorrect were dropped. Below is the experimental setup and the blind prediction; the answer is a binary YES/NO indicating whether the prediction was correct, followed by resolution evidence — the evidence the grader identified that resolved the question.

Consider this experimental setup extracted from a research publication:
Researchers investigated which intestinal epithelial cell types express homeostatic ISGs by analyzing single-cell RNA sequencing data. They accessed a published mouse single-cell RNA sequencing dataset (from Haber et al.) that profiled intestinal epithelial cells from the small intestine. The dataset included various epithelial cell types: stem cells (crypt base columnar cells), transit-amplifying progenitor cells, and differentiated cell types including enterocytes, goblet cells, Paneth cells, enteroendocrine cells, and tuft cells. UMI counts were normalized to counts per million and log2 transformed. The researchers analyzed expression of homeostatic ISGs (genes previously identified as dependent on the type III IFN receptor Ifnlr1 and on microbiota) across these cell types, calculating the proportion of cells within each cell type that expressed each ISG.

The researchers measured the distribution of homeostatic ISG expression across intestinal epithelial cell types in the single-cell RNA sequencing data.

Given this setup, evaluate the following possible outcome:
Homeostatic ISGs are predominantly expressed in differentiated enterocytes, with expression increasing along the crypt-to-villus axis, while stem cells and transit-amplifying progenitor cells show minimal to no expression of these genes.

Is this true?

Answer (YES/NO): YES